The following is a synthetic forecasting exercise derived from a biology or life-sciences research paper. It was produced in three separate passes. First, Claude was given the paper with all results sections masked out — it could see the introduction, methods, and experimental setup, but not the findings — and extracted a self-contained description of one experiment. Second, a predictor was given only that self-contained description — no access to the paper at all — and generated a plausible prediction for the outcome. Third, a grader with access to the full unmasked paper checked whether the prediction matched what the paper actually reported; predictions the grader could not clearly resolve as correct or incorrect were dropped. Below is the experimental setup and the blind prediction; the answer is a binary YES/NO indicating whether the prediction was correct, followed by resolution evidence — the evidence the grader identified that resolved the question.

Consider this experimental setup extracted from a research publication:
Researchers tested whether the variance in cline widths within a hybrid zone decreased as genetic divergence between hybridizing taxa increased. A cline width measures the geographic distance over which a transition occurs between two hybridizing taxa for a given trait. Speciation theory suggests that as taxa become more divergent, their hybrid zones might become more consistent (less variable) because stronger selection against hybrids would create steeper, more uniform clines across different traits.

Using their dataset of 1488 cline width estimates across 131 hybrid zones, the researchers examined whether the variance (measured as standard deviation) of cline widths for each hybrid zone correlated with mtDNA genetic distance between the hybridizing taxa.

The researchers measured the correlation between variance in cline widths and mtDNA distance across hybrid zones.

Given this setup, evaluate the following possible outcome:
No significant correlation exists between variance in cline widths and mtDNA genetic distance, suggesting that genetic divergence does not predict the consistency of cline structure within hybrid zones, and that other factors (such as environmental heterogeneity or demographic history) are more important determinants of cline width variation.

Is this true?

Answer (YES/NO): YES